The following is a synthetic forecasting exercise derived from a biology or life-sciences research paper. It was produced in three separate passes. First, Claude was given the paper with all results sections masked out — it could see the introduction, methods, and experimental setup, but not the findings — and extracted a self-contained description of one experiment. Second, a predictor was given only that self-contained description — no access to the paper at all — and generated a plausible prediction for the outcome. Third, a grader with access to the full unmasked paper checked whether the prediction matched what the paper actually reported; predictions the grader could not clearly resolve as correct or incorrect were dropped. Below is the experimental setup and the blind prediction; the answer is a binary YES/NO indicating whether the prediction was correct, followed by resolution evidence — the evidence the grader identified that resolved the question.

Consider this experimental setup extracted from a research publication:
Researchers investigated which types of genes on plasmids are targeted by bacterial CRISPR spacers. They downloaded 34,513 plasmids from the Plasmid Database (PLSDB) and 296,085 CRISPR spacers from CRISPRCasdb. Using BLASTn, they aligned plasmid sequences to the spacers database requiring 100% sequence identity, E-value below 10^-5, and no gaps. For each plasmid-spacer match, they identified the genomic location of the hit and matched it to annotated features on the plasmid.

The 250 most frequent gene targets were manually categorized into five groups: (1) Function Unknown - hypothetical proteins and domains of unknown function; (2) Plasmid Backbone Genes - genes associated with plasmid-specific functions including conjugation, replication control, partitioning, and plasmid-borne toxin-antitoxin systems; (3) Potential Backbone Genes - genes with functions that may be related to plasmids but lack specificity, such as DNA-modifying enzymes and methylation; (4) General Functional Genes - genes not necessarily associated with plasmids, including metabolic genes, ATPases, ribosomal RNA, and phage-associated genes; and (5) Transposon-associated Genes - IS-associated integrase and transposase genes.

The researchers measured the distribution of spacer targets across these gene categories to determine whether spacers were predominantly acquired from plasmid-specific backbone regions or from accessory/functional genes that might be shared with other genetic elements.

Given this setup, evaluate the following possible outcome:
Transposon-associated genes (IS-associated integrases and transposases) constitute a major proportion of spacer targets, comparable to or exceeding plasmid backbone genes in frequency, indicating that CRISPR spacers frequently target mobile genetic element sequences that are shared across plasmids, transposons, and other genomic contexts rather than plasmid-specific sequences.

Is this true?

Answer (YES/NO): NO